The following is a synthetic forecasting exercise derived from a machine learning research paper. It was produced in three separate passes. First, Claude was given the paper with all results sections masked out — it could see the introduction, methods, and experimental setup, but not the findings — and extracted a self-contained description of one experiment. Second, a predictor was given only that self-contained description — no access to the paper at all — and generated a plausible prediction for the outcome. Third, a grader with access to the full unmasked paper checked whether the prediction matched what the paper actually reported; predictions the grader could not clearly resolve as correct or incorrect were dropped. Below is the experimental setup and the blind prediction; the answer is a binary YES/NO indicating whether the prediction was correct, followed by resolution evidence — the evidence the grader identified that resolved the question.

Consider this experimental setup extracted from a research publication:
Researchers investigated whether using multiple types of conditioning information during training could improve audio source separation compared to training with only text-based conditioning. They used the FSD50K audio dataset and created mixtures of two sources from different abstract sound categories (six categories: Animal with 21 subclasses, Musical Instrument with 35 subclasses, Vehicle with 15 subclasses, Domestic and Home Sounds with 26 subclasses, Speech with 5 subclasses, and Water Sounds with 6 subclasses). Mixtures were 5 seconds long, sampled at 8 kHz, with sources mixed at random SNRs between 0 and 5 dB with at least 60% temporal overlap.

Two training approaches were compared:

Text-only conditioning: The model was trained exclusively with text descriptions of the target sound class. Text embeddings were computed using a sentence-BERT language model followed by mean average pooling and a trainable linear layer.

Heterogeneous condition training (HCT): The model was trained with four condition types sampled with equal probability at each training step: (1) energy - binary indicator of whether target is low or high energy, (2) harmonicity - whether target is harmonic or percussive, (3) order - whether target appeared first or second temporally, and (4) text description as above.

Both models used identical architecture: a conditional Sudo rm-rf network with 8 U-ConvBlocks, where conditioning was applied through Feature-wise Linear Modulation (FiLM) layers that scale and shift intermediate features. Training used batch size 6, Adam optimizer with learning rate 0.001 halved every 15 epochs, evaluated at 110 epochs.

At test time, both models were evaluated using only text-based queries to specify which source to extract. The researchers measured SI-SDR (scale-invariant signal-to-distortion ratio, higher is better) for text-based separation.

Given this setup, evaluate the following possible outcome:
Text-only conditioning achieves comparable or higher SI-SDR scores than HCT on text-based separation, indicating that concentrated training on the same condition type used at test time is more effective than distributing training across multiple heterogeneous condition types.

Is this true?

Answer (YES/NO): YES